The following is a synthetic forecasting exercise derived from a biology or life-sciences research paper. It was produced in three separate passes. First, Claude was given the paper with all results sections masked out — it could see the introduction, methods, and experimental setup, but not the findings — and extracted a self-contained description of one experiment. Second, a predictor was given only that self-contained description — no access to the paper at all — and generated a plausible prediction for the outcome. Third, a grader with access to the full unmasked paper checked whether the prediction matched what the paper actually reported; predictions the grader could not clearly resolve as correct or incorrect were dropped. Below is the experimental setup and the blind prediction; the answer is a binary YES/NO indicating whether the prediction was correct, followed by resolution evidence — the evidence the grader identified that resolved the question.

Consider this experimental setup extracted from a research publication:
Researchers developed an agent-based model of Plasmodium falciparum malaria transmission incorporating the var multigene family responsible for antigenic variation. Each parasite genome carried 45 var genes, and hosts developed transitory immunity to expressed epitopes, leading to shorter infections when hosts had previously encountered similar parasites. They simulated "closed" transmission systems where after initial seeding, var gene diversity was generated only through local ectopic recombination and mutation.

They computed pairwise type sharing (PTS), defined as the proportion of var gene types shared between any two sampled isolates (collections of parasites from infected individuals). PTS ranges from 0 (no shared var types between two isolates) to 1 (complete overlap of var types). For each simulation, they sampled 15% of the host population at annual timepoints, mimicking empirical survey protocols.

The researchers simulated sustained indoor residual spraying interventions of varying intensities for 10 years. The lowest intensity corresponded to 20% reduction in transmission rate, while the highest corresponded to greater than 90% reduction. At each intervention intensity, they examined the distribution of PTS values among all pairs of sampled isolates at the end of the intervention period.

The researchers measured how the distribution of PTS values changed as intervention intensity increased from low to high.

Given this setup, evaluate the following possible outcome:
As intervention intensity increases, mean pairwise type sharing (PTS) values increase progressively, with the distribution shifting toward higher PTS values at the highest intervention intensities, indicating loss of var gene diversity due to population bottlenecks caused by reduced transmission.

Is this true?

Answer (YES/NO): NO